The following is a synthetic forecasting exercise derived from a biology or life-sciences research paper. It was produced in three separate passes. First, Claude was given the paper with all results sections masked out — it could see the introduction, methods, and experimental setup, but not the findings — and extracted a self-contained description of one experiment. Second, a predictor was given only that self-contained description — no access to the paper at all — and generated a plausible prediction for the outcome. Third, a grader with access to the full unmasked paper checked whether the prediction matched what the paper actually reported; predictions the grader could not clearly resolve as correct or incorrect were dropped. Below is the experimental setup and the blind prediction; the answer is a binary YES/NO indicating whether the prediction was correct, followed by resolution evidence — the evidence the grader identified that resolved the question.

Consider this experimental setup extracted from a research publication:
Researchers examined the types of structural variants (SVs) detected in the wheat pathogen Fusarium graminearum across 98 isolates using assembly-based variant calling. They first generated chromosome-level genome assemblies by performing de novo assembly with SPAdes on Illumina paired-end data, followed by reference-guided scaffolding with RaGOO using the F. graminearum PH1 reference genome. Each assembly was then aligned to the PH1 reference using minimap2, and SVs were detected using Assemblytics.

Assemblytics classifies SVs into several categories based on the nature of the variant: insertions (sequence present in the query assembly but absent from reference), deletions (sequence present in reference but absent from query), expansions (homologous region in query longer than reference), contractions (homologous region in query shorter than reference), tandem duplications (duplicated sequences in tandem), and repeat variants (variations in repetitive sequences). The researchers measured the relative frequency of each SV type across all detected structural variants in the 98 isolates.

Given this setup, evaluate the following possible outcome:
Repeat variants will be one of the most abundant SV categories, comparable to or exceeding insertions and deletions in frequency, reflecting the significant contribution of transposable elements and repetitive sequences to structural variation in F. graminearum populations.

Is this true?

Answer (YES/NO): NO